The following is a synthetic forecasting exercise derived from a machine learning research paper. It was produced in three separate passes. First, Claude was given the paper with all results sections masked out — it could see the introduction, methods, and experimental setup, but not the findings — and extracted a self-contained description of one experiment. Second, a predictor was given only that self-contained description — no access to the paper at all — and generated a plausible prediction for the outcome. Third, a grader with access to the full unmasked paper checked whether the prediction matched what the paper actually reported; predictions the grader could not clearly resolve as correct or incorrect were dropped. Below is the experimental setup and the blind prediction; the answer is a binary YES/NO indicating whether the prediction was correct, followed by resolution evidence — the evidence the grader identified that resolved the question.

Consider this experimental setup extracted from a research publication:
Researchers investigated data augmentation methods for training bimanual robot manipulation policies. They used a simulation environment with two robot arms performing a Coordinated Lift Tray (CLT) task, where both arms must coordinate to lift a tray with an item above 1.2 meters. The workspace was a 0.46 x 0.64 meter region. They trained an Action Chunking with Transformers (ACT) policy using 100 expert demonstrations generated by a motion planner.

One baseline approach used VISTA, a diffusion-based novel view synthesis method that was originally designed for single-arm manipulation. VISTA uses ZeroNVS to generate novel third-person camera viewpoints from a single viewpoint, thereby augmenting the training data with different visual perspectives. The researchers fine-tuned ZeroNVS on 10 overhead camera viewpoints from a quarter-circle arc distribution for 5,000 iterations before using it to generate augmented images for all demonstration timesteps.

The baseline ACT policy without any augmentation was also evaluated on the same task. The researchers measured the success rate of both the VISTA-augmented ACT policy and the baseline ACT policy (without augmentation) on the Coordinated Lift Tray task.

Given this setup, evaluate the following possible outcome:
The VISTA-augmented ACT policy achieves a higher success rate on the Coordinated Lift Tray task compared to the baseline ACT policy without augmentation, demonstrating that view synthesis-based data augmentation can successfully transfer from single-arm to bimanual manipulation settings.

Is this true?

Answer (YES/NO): NO